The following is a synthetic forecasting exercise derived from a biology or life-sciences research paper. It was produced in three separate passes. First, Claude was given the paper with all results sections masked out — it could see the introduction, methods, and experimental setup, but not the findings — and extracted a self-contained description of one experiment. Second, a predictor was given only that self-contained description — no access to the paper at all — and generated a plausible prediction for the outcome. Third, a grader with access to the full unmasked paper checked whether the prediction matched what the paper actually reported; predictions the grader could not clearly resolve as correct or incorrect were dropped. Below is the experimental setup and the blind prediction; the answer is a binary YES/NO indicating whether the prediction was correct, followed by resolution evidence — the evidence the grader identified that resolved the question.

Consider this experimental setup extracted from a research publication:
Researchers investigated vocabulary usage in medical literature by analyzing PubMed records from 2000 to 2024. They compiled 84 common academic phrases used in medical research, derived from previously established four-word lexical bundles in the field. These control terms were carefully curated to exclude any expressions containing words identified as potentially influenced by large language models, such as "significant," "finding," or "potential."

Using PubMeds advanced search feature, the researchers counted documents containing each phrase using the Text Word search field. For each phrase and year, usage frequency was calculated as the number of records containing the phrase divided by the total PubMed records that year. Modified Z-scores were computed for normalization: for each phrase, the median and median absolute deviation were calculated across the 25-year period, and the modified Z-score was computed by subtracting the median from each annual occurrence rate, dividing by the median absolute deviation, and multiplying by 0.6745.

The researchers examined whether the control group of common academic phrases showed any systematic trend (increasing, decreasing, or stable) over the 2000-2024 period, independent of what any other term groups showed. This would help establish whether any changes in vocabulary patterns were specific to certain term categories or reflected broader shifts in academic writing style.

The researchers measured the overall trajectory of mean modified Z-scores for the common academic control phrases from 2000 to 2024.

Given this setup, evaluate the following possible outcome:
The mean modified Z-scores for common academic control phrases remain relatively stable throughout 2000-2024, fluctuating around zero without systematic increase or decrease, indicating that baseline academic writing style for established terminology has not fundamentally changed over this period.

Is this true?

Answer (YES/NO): YES